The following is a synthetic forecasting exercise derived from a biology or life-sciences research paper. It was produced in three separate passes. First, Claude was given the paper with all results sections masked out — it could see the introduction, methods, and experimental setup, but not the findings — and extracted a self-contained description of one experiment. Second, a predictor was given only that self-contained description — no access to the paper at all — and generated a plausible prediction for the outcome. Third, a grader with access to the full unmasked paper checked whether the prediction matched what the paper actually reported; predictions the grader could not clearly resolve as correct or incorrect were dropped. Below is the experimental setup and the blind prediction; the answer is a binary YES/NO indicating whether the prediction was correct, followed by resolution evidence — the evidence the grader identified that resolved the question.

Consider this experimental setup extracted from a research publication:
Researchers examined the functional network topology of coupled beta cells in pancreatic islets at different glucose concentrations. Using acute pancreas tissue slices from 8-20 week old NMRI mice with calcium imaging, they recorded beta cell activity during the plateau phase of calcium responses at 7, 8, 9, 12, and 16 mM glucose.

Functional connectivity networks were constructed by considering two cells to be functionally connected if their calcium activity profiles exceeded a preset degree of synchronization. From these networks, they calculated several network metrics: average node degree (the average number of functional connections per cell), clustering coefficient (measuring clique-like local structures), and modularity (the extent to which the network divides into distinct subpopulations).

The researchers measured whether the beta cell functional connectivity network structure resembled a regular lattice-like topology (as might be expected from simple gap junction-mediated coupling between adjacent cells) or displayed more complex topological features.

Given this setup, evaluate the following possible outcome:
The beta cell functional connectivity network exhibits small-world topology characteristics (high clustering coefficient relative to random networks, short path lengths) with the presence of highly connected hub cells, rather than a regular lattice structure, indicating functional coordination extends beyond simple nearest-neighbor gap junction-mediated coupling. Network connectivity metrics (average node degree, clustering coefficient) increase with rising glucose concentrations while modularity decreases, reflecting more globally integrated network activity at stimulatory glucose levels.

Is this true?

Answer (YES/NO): YES